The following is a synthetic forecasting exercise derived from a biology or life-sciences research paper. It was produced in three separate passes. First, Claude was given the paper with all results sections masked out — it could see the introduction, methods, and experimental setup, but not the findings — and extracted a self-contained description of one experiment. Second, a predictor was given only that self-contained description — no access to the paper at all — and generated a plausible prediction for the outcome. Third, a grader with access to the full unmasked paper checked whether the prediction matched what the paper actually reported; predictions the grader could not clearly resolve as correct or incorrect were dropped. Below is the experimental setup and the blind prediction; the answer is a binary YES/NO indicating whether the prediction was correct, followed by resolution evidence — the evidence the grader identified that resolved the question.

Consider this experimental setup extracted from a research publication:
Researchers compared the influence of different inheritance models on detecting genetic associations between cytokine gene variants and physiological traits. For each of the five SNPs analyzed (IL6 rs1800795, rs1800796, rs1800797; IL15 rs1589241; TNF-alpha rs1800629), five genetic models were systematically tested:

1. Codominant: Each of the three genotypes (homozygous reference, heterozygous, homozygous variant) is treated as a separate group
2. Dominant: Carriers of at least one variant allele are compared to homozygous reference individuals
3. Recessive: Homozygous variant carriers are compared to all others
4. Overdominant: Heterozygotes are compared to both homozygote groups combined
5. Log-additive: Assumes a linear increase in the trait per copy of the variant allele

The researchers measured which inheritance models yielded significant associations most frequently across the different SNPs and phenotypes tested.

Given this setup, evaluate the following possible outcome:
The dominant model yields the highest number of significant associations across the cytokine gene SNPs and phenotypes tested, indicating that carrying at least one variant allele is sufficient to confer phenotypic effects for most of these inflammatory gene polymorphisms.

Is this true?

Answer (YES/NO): NO